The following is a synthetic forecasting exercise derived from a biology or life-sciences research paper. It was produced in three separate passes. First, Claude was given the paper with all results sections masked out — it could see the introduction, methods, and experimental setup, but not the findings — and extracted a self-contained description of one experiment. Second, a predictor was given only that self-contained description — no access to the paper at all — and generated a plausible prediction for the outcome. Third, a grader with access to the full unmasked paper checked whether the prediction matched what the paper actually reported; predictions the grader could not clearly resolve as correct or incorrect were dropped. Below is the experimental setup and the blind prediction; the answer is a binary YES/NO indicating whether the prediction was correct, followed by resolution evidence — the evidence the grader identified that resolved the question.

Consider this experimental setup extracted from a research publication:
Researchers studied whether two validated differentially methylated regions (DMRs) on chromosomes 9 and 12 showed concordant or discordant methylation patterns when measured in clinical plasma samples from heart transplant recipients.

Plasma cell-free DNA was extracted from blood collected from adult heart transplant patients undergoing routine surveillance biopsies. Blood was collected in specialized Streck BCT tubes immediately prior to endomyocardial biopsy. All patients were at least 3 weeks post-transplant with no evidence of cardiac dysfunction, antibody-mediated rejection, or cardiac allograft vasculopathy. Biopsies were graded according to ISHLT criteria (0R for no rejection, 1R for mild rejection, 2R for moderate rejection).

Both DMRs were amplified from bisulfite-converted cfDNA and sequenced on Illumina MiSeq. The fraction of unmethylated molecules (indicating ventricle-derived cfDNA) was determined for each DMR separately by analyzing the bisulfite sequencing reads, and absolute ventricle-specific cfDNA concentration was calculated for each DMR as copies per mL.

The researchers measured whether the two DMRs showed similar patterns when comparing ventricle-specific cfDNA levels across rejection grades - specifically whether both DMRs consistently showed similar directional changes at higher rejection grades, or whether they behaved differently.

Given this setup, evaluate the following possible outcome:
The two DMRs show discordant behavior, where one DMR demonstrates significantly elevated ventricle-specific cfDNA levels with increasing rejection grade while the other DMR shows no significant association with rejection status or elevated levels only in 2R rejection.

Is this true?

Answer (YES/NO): NO